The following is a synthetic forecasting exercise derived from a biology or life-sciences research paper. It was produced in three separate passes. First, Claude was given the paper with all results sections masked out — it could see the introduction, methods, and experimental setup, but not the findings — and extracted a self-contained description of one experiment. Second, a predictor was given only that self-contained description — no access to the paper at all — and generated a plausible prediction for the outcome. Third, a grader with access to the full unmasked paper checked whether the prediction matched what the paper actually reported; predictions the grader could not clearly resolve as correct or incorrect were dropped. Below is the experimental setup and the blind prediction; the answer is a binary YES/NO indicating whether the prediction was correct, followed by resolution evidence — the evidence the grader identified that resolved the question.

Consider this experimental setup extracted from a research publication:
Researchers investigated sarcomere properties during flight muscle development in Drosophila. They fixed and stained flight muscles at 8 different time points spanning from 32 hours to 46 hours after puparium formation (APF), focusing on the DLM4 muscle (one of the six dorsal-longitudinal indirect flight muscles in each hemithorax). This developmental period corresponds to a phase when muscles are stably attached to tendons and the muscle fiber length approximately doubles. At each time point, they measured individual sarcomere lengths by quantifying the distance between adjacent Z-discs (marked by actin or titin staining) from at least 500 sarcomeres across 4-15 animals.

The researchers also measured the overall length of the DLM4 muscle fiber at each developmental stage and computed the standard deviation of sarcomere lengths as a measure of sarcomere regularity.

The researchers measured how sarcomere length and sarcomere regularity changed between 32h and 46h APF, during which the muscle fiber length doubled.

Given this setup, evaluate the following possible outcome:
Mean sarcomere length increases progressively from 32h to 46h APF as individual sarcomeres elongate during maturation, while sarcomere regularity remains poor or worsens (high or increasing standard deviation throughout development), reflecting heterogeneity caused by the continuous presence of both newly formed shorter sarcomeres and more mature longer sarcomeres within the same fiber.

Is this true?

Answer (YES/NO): NO